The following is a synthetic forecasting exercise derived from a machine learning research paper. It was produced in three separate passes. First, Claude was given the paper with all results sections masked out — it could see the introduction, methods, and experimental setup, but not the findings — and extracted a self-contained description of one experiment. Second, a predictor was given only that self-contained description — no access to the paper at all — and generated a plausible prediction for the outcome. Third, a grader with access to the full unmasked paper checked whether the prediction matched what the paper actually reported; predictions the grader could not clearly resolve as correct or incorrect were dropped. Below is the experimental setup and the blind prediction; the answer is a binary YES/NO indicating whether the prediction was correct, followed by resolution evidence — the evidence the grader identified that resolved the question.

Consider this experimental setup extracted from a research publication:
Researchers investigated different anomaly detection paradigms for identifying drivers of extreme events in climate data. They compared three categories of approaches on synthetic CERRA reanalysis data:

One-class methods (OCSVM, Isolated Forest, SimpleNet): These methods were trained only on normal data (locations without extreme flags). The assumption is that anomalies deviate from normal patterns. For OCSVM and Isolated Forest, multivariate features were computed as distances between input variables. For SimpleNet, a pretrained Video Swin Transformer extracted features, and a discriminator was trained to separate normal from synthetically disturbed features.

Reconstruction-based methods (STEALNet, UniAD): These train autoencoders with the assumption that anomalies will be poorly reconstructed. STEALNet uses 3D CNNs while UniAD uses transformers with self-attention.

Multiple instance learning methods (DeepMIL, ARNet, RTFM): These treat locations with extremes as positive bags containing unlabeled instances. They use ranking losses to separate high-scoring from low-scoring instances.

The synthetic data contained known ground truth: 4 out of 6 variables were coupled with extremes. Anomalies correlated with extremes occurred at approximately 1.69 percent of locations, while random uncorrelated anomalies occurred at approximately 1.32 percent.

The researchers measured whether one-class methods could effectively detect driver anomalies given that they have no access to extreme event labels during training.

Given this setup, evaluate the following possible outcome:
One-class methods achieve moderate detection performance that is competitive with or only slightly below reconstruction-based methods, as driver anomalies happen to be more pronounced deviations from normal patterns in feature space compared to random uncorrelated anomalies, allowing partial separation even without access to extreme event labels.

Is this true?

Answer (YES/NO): NO